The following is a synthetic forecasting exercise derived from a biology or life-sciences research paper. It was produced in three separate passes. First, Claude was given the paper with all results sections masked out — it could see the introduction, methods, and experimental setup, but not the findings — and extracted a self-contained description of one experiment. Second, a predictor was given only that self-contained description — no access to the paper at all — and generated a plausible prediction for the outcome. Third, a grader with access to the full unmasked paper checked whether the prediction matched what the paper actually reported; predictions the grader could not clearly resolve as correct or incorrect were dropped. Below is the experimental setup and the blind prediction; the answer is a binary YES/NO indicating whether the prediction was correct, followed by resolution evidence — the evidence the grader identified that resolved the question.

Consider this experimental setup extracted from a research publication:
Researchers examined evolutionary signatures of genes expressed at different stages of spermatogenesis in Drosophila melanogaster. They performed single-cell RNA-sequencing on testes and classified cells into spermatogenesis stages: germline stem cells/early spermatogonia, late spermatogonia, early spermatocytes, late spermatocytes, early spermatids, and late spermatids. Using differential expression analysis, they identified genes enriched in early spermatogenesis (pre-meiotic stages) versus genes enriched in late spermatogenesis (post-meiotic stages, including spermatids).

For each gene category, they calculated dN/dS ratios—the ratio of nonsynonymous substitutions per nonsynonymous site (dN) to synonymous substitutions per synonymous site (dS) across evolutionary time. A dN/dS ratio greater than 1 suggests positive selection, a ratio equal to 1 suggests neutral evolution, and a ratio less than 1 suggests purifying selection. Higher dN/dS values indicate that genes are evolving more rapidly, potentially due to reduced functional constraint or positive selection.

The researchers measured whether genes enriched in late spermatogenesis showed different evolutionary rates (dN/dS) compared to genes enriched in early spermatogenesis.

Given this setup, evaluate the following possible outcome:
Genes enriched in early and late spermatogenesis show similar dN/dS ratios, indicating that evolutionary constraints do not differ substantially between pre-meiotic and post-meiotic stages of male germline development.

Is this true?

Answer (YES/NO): NO